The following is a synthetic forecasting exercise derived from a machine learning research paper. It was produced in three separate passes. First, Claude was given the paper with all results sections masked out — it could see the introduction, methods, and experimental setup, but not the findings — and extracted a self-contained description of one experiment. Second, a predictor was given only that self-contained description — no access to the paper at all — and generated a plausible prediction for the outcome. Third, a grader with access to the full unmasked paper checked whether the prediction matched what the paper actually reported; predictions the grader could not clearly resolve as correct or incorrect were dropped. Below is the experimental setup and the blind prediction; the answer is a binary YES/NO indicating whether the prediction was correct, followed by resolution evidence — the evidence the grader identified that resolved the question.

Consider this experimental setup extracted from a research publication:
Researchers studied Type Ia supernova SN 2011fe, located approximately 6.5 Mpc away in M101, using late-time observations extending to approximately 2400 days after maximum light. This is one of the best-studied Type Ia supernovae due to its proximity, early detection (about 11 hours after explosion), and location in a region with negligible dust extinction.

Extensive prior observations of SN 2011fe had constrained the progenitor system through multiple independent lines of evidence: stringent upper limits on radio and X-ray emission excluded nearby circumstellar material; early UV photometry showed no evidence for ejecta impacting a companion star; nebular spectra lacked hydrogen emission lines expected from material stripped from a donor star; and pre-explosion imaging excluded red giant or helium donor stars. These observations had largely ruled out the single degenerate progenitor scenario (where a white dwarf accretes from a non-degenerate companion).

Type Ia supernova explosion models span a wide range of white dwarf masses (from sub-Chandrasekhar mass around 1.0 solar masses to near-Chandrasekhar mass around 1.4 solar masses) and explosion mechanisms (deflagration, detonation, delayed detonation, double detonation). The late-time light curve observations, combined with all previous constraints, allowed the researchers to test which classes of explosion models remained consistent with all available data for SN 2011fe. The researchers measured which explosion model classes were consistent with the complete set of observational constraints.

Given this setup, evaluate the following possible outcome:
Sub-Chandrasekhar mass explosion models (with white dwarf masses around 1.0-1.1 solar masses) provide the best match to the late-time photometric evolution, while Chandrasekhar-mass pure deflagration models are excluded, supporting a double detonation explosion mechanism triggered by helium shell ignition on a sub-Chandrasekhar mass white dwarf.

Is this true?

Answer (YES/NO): NO